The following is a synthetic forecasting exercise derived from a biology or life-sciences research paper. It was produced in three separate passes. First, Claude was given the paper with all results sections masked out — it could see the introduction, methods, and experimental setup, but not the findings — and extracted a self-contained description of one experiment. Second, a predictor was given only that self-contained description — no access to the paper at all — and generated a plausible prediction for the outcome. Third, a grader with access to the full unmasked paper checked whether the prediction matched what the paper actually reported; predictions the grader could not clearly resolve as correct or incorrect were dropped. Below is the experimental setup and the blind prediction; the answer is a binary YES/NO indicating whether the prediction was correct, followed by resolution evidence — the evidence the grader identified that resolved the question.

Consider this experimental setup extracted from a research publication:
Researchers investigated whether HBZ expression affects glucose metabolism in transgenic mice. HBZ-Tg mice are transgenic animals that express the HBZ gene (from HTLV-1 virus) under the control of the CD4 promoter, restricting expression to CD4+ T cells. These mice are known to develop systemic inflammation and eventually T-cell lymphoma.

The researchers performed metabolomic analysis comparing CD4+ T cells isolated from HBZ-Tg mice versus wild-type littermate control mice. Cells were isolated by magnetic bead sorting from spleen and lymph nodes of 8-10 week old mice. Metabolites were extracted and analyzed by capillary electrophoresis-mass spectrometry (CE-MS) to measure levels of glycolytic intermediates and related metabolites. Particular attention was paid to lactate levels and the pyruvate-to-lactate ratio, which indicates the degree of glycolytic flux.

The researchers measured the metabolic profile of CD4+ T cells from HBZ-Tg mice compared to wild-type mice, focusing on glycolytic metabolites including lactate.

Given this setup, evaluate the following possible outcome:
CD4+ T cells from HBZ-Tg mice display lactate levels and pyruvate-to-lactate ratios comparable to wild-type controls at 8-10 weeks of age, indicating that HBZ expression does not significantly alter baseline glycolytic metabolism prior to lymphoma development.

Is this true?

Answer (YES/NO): NO